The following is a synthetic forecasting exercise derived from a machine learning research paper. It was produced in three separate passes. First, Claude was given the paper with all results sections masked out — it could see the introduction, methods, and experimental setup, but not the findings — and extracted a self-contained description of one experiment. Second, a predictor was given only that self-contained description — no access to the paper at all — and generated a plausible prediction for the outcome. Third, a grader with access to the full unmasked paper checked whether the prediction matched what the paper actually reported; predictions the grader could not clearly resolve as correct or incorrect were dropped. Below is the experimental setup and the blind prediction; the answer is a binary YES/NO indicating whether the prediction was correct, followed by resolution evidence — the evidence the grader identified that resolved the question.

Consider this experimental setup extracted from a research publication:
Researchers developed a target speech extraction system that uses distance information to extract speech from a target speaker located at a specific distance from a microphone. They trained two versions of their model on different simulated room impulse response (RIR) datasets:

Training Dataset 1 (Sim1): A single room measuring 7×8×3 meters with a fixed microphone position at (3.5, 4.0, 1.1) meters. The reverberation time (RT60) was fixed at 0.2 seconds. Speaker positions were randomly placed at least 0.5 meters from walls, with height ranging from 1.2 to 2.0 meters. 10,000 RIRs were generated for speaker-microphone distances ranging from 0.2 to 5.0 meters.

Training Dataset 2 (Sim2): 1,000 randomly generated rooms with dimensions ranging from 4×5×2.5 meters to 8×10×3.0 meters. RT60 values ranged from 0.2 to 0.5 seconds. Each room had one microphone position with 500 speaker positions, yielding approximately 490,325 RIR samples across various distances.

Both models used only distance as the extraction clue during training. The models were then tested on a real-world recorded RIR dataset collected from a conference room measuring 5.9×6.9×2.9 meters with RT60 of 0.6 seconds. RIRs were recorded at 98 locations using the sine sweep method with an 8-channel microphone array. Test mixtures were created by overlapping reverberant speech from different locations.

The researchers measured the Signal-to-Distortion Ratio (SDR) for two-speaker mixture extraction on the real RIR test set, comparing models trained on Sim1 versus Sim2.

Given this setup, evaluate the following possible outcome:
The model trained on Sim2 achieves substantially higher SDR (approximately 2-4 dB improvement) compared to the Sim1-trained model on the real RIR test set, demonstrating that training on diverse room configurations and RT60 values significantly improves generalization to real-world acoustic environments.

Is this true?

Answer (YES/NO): YES